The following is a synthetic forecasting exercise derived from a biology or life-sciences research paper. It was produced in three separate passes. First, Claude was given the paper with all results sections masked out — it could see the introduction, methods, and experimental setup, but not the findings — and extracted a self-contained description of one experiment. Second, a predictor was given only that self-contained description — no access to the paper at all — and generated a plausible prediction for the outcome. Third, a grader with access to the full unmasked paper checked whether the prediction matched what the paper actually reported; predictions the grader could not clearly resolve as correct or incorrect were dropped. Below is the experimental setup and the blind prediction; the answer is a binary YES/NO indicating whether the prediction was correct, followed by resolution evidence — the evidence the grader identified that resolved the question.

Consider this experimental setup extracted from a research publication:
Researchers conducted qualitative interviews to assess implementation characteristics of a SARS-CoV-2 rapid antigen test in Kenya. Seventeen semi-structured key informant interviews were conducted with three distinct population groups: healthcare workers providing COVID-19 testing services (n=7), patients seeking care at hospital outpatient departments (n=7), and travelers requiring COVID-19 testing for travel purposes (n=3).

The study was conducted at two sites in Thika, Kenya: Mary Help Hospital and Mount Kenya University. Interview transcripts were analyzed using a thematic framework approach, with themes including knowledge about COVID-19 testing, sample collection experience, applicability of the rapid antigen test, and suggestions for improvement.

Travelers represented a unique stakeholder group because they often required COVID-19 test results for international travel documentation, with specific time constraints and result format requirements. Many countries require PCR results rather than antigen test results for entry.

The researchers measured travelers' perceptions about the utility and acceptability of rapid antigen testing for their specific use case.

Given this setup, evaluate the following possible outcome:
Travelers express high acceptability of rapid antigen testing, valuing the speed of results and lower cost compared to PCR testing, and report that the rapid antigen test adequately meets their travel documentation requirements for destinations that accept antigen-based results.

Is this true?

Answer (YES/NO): NO